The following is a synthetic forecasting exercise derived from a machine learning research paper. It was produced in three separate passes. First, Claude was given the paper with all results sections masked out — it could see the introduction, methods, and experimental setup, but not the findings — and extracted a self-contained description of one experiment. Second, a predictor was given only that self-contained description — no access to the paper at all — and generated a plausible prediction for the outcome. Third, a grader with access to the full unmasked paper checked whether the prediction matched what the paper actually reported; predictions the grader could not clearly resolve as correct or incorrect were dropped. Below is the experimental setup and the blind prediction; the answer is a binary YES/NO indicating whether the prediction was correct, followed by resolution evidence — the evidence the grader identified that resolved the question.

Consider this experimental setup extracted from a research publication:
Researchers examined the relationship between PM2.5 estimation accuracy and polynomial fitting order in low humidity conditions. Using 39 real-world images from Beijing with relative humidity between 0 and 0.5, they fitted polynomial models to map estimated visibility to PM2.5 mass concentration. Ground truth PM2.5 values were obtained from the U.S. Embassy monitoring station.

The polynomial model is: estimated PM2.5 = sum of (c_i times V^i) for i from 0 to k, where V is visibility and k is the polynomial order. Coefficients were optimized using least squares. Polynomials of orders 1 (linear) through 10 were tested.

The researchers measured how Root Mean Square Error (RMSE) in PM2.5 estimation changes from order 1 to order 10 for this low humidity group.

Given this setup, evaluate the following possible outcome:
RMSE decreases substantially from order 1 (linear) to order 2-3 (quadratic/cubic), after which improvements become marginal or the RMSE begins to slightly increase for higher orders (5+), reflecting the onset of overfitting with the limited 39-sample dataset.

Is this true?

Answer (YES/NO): NO